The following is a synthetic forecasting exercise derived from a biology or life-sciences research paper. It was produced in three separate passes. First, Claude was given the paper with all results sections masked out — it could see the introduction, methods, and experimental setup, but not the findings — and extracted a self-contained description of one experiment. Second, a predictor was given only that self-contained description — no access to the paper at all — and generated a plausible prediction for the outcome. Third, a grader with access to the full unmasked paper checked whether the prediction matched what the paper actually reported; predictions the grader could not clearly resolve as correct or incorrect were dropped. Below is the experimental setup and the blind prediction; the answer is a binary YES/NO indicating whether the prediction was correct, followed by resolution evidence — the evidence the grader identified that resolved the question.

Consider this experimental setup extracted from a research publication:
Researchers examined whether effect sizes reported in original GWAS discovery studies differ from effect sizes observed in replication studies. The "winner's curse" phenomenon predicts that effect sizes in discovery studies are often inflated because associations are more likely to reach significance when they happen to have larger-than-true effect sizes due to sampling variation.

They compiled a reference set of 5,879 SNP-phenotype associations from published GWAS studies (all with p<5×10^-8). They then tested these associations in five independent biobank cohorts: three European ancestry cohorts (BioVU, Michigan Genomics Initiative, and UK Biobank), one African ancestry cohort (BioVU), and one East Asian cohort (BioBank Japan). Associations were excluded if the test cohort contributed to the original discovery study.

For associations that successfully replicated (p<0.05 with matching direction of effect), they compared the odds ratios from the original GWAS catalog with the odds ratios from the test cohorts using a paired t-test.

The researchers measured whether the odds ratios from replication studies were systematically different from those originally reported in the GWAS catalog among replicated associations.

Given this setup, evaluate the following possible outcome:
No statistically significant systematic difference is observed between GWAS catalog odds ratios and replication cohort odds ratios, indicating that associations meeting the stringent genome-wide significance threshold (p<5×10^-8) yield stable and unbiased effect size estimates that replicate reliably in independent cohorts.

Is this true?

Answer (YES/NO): NO